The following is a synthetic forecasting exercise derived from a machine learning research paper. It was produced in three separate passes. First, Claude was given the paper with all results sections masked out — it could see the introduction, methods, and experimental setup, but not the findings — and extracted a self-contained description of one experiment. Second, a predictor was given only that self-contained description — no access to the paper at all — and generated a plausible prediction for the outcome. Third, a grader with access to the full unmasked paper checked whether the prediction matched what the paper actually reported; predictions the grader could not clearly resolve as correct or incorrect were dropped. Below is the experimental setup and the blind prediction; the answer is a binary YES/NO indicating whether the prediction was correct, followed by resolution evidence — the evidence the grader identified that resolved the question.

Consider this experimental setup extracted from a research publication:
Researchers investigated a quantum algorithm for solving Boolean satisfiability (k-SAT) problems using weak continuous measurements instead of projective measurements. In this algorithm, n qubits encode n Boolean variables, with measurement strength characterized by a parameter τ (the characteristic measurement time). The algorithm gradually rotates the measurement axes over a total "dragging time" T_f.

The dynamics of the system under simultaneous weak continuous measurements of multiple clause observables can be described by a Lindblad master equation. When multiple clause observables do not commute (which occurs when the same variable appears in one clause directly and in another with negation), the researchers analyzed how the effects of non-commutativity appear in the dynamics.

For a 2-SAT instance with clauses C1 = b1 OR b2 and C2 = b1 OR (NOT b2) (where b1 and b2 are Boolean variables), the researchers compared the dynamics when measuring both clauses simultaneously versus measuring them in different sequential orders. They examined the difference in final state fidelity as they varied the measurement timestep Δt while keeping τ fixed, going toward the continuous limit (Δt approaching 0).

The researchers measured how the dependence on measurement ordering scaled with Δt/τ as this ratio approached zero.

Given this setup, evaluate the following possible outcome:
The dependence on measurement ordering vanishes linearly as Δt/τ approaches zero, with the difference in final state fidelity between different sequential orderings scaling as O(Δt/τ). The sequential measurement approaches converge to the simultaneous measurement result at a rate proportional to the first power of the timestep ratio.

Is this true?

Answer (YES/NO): NO